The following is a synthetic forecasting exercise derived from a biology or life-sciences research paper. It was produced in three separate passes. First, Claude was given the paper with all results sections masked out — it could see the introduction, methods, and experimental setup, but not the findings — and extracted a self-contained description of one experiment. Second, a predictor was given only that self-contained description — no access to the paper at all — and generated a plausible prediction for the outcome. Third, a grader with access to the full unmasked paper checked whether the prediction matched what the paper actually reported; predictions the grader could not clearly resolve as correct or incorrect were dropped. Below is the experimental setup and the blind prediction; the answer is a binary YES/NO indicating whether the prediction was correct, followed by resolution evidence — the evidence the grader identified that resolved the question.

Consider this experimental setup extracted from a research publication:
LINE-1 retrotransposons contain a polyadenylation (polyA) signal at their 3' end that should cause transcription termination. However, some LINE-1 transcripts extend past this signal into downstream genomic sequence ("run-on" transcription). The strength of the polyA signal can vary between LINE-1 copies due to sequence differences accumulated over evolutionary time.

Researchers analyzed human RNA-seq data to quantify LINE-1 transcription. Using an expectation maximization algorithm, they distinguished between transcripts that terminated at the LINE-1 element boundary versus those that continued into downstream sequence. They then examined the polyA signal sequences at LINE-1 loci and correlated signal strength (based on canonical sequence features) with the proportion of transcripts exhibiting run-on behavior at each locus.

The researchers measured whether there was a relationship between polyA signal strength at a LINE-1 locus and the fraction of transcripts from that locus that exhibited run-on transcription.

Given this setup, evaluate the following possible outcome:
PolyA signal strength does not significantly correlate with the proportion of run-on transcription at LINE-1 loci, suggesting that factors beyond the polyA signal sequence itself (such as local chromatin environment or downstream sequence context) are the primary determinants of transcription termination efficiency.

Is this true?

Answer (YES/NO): NO